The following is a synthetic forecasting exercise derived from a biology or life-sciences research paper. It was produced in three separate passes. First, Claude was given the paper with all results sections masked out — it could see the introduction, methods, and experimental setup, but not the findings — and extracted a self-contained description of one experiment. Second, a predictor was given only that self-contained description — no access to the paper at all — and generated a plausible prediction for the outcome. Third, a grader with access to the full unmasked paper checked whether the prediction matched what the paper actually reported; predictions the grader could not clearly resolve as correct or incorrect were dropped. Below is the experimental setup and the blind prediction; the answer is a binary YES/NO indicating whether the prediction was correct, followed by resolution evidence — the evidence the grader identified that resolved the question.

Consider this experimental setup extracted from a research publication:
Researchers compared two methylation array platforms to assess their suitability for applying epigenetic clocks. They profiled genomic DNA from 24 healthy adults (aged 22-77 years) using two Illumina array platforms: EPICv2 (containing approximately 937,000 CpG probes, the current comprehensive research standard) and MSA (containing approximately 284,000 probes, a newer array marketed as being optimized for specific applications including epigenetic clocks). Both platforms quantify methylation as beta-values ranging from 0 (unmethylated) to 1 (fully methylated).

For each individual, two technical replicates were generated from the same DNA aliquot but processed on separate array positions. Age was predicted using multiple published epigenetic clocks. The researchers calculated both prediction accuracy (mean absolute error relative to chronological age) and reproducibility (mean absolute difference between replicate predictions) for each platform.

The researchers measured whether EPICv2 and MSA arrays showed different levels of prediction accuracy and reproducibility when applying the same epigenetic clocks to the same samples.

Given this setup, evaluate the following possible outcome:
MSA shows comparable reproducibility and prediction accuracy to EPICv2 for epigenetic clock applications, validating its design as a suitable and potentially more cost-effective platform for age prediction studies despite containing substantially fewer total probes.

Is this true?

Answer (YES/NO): NO